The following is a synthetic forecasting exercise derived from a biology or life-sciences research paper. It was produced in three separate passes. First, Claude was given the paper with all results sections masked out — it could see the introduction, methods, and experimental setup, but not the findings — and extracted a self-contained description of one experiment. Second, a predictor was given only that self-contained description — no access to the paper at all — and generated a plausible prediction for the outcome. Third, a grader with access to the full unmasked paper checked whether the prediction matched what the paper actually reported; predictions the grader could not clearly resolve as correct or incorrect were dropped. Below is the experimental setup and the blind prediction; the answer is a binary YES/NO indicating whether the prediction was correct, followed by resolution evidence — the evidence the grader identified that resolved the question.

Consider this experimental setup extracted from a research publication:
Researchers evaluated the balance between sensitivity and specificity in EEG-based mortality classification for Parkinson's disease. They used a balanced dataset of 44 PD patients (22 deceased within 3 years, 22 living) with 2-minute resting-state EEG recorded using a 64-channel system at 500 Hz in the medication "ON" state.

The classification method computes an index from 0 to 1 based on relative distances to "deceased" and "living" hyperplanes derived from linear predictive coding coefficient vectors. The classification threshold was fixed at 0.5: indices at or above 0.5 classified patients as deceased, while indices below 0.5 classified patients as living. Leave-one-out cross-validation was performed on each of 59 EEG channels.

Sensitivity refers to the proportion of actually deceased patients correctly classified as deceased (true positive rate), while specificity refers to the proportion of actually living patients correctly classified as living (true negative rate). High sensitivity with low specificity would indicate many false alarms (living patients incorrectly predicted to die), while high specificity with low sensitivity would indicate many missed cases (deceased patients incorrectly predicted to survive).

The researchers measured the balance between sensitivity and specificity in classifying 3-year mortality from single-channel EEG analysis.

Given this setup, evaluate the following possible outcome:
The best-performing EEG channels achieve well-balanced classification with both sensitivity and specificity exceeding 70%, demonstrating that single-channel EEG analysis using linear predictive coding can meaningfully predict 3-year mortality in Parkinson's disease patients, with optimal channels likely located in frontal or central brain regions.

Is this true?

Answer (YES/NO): YES